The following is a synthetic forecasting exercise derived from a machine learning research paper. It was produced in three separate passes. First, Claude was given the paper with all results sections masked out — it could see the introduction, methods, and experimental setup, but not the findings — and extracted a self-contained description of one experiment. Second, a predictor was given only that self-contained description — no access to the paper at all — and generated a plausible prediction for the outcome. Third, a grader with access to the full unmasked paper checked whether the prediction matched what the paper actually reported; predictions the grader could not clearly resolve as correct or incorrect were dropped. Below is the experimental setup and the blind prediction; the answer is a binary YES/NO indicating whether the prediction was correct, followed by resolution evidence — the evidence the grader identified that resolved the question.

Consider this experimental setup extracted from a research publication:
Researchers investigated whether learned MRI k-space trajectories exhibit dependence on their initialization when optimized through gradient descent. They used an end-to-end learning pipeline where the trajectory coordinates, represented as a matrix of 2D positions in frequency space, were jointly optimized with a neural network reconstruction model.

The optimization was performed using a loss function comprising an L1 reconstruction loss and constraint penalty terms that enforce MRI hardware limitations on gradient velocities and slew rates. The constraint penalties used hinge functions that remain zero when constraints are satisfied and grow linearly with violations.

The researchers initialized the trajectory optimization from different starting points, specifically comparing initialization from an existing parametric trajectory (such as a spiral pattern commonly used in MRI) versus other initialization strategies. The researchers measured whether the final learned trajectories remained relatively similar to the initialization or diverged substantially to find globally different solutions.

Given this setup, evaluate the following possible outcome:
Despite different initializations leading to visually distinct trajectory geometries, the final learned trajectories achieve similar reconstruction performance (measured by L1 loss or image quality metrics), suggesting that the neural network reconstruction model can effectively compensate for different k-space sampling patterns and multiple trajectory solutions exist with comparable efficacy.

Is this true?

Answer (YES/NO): NO